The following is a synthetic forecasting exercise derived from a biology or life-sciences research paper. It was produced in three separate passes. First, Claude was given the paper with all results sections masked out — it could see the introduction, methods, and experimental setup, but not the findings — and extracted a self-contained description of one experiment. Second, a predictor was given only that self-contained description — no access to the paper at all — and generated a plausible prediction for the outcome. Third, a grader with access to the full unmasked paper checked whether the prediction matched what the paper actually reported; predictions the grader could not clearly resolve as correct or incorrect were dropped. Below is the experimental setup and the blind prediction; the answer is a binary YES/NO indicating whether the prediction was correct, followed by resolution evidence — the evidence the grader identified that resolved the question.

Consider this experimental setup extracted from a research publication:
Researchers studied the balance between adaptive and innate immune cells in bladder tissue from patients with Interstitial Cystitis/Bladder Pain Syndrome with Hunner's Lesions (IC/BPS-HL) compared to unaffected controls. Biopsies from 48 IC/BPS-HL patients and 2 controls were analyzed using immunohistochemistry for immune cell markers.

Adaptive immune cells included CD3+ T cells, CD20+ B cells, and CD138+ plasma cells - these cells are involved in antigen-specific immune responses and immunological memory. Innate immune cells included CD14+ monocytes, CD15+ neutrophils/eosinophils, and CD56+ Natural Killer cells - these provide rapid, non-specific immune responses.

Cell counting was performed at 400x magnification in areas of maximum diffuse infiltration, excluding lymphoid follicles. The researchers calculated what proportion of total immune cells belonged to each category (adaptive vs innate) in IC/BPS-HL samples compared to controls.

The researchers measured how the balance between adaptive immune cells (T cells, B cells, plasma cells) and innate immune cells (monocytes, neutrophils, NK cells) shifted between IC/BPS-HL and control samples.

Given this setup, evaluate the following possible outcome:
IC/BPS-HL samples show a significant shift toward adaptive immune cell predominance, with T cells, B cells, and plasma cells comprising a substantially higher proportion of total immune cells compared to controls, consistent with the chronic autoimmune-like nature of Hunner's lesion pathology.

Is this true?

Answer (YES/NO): NO